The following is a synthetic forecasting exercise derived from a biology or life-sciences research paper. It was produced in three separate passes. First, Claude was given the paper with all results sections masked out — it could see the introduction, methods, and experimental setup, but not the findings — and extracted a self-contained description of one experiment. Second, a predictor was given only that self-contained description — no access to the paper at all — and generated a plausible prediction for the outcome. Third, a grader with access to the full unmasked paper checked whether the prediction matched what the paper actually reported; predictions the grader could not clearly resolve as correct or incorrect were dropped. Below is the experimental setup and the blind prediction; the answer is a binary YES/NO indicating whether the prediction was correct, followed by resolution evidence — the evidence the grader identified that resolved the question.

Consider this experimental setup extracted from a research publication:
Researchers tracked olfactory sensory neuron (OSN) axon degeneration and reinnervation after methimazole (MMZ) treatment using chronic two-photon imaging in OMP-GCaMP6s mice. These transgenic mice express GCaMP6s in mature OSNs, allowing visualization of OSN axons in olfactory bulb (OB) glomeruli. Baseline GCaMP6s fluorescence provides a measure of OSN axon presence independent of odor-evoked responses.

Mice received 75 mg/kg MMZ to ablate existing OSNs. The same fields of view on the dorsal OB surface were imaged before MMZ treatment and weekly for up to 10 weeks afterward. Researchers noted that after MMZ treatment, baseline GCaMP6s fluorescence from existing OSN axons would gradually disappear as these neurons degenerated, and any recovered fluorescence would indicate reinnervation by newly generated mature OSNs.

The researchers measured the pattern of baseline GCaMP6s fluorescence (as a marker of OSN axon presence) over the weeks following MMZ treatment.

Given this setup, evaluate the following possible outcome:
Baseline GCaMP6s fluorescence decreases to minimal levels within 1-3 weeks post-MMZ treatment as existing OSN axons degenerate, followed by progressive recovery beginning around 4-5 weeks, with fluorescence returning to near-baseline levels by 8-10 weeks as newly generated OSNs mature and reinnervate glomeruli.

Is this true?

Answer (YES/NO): NO